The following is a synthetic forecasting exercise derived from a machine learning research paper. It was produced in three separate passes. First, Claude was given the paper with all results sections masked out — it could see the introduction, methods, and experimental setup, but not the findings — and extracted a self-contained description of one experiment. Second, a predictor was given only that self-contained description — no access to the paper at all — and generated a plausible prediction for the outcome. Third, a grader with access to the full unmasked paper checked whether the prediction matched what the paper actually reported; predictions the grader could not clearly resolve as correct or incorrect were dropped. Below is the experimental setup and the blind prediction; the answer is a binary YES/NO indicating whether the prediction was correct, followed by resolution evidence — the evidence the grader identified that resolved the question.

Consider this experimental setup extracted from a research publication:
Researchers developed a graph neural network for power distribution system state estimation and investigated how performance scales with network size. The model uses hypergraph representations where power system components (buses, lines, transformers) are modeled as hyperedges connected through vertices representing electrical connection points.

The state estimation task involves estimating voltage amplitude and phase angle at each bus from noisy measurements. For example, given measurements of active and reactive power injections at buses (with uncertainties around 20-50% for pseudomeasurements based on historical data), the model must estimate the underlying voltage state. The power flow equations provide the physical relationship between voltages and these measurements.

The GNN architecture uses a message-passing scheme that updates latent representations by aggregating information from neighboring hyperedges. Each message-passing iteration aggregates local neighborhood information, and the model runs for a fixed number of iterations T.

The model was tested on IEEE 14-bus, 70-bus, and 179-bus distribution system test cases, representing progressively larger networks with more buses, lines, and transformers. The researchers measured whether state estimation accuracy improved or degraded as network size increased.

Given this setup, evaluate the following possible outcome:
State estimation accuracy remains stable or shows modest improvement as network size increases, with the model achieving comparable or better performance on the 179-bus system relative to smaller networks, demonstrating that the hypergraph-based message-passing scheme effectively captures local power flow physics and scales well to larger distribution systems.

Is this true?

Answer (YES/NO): YES